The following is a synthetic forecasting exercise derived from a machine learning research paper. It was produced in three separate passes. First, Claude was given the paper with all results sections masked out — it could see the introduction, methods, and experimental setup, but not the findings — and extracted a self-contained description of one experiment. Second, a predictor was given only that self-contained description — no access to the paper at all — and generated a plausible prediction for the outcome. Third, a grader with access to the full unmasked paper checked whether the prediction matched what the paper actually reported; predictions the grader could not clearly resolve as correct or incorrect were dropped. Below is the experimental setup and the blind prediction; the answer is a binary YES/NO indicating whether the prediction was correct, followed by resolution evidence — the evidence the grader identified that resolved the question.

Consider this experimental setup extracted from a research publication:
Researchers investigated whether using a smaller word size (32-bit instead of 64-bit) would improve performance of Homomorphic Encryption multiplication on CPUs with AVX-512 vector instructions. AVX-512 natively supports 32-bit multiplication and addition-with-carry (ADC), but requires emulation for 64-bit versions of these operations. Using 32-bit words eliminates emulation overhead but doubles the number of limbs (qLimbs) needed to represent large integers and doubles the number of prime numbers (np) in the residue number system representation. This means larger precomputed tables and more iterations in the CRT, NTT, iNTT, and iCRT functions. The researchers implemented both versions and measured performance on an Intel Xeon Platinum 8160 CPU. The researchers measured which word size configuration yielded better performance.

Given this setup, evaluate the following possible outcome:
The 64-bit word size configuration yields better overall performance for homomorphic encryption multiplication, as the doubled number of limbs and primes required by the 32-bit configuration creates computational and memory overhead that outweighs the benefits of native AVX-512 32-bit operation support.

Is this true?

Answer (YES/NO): NO